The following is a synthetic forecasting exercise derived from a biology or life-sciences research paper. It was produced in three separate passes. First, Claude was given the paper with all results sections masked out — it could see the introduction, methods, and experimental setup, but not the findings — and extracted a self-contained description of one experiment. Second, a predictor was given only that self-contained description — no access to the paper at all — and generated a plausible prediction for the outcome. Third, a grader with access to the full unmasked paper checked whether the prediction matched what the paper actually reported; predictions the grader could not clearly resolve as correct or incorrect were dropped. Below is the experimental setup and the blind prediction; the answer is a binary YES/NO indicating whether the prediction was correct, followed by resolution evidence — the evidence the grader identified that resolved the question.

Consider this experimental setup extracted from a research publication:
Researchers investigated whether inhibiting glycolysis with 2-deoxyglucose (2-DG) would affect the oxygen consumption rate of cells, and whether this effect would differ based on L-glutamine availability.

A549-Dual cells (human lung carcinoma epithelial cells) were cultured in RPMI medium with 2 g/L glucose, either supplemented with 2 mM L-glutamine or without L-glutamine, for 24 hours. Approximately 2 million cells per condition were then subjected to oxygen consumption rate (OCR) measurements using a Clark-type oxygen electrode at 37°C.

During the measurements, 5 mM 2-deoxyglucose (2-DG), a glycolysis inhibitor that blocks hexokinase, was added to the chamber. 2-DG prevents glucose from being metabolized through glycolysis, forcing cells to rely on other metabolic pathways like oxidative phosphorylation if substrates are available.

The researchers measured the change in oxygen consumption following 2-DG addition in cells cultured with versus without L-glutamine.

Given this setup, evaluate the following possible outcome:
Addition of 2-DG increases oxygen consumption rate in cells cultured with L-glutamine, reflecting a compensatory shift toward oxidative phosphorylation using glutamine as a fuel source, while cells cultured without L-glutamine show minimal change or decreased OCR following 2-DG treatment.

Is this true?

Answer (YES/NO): NO